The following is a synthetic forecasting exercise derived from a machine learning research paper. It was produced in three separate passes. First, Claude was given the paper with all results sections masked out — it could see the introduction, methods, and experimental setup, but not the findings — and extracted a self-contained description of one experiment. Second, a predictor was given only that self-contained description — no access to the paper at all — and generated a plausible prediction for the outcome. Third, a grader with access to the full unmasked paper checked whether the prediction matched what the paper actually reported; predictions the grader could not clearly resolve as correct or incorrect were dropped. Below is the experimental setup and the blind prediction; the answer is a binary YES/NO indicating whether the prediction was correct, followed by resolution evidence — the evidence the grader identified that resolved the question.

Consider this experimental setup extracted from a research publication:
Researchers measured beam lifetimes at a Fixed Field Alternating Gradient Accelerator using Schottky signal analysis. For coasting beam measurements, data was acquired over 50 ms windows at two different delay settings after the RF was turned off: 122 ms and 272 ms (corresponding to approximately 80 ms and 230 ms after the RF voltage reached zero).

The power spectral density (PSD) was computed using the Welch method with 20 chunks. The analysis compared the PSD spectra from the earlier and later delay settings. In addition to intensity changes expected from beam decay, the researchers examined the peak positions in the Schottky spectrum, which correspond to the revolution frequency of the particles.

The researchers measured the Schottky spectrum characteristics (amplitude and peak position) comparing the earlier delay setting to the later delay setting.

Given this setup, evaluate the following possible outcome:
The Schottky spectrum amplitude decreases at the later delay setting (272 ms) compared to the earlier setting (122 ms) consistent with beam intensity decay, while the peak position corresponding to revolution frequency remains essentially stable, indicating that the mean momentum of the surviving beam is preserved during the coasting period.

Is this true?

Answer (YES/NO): NO